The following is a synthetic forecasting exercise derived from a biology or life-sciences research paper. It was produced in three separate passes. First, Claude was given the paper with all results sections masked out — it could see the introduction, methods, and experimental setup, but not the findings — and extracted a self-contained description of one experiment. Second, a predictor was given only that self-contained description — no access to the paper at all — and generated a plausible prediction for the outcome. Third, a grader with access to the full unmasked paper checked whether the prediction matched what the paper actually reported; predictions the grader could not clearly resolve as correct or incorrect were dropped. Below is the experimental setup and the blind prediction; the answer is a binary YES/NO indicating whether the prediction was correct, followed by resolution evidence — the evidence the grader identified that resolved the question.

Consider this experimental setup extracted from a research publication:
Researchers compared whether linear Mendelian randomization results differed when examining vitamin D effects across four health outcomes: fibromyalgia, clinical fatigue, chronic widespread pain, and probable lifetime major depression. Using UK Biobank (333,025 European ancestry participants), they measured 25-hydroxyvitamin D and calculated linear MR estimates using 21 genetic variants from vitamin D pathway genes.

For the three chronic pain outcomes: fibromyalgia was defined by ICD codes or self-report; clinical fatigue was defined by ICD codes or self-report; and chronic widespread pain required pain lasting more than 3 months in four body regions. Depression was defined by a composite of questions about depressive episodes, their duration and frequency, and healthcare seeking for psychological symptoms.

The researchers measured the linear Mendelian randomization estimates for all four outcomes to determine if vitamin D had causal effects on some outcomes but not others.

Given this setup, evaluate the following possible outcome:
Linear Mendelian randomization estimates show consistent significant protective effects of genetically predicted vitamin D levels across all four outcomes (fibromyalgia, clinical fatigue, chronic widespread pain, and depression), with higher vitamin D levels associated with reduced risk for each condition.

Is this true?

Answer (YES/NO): NO